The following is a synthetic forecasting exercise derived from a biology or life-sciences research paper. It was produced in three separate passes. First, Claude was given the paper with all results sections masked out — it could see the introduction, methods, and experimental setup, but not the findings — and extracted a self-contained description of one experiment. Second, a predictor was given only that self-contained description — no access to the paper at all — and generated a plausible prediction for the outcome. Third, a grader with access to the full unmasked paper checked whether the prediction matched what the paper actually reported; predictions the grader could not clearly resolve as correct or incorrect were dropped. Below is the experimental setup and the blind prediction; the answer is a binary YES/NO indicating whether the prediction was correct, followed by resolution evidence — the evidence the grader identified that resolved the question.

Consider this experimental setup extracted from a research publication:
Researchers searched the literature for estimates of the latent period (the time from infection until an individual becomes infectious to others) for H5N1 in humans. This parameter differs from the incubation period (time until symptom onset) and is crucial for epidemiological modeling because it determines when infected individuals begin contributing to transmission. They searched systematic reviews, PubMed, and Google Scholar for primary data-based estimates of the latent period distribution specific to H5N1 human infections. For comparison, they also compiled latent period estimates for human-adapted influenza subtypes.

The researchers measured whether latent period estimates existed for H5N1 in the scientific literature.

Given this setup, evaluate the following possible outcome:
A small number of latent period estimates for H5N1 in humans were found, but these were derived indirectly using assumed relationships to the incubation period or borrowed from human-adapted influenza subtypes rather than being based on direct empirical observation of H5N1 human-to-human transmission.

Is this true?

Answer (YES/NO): NO